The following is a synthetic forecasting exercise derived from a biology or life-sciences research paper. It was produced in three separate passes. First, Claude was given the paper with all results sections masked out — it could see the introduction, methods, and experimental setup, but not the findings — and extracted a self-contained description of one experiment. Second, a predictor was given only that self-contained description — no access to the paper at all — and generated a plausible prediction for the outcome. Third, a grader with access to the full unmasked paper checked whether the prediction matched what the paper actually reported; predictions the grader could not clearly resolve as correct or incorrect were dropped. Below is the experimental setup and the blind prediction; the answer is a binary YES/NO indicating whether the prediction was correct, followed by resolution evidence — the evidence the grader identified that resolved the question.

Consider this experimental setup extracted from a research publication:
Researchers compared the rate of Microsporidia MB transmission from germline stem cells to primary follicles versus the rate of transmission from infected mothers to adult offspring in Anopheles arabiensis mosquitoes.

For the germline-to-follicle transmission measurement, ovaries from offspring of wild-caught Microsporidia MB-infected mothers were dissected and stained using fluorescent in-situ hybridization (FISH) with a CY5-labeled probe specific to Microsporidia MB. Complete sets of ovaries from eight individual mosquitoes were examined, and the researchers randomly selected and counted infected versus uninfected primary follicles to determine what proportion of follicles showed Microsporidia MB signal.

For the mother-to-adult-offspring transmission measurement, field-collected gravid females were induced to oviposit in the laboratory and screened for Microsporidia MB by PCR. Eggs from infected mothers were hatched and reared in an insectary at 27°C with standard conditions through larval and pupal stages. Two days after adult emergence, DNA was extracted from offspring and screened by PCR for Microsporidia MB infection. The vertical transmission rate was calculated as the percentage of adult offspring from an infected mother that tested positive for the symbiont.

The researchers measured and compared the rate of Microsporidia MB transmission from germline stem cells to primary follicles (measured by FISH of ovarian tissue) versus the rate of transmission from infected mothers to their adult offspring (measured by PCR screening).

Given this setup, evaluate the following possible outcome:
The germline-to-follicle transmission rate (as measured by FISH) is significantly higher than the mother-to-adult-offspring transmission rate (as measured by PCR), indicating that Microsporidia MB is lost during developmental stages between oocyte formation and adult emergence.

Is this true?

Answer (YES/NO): YES